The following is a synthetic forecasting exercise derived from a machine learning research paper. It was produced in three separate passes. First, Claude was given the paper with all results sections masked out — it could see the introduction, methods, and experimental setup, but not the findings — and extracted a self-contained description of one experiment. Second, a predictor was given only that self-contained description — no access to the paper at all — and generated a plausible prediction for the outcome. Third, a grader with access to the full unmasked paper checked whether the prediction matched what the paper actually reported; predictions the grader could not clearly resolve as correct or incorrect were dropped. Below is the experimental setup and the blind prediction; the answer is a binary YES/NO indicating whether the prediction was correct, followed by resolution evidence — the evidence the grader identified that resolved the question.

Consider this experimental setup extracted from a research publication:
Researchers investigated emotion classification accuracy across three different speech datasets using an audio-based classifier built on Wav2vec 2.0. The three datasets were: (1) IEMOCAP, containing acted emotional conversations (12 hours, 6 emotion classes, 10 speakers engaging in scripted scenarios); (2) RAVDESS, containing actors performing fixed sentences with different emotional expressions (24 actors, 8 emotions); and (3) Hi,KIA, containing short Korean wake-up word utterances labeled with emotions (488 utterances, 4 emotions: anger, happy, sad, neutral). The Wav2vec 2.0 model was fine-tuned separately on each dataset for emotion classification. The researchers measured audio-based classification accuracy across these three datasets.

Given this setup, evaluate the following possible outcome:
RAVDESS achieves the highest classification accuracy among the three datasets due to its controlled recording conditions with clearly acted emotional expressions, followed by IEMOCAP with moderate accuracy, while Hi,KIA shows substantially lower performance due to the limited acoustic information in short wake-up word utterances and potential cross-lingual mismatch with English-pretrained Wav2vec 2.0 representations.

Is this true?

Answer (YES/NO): NO